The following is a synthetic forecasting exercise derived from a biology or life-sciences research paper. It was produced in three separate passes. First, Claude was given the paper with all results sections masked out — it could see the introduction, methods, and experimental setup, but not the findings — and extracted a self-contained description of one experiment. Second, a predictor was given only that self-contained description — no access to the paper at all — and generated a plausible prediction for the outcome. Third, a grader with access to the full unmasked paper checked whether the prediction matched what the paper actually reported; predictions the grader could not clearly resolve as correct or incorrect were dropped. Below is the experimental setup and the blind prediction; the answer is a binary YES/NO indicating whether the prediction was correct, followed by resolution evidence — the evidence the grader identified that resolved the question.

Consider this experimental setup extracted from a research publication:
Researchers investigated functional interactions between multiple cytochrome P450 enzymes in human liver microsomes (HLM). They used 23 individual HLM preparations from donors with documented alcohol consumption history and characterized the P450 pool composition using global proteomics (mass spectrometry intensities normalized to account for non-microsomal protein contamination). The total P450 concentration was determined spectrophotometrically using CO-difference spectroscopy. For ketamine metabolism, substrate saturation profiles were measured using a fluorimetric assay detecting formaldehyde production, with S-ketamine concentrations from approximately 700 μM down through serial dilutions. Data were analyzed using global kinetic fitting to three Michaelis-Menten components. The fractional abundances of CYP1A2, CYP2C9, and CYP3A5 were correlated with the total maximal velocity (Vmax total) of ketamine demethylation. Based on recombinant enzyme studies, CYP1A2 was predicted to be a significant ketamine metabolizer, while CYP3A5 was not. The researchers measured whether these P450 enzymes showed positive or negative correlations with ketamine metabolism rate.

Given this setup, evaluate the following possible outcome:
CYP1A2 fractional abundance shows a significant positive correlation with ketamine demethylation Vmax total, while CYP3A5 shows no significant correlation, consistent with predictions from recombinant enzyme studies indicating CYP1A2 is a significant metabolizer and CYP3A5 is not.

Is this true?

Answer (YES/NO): NO